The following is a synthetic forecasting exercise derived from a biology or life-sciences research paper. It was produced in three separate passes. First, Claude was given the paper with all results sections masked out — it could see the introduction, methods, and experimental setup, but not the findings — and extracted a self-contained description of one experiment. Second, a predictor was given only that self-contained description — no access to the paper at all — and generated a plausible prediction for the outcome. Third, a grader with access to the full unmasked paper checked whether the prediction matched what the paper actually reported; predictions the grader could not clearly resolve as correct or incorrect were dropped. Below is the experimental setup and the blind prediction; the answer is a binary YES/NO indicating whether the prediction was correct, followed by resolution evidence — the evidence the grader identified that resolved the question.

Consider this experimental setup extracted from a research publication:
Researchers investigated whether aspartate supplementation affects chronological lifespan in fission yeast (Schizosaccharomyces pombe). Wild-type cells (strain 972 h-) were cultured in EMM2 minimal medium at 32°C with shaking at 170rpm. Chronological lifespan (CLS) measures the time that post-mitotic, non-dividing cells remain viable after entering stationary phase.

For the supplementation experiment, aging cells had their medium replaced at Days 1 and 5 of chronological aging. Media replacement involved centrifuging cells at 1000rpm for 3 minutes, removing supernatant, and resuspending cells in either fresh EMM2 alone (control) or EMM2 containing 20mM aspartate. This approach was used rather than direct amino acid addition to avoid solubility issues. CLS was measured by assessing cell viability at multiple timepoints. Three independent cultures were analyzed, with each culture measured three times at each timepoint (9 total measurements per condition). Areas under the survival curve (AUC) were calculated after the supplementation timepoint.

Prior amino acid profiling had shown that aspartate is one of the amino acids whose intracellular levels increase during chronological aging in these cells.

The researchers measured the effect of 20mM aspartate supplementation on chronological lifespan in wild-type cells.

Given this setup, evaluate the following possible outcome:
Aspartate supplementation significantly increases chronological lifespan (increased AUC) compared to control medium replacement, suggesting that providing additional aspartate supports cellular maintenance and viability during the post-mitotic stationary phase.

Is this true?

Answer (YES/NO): NO